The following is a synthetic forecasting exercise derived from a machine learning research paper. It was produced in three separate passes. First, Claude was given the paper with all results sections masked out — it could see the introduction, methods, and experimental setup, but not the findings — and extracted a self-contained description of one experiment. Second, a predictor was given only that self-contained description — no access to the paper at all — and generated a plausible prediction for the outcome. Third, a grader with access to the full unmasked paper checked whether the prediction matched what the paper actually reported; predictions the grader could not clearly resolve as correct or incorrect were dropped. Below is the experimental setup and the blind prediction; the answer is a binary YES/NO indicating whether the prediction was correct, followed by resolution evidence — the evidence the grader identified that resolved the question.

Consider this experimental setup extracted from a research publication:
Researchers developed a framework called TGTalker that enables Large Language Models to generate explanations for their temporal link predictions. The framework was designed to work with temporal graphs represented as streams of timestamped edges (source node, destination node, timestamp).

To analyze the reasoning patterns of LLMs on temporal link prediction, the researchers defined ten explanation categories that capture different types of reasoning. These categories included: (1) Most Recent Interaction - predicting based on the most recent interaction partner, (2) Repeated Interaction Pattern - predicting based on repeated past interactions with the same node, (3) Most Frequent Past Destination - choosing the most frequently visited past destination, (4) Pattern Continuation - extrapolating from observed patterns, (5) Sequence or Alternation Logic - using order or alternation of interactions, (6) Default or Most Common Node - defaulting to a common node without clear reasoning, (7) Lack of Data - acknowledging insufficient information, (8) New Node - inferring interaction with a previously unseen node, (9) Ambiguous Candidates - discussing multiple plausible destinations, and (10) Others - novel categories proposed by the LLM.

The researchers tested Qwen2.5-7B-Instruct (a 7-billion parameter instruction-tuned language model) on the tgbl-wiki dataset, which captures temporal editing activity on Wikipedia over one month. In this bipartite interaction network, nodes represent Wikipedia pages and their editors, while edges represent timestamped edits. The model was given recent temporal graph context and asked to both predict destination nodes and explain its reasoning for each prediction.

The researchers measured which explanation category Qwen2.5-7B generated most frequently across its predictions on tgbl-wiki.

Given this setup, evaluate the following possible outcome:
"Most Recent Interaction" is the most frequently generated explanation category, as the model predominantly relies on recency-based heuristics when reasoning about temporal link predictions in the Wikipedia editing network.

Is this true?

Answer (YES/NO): NO